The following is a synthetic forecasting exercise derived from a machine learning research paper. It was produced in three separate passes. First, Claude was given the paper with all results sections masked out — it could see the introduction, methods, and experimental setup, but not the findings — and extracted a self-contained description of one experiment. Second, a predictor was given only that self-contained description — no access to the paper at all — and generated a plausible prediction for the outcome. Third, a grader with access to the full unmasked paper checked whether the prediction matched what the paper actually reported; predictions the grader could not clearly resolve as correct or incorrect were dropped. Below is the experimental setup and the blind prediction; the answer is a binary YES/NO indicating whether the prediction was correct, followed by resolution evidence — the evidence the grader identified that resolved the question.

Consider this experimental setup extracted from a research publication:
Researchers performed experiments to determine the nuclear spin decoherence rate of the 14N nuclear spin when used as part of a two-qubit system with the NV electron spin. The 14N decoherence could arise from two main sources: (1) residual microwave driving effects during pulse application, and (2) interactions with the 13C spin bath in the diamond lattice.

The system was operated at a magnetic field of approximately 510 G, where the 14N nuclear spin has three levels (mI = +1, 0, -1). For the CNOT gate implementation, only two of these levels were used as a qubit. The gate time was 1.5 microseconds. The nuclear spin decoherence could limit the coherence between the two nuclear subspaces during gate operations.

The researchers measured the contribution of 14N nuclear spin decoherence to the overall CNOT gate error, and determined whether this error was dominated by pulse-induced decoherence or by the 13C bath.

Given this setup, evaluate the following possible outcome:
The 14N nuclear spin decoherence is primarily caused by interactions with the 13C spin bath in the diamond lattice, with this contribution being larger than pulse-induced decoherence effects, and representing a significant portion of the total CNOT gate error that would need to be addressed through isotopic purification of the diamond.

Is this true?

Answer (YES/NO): NO